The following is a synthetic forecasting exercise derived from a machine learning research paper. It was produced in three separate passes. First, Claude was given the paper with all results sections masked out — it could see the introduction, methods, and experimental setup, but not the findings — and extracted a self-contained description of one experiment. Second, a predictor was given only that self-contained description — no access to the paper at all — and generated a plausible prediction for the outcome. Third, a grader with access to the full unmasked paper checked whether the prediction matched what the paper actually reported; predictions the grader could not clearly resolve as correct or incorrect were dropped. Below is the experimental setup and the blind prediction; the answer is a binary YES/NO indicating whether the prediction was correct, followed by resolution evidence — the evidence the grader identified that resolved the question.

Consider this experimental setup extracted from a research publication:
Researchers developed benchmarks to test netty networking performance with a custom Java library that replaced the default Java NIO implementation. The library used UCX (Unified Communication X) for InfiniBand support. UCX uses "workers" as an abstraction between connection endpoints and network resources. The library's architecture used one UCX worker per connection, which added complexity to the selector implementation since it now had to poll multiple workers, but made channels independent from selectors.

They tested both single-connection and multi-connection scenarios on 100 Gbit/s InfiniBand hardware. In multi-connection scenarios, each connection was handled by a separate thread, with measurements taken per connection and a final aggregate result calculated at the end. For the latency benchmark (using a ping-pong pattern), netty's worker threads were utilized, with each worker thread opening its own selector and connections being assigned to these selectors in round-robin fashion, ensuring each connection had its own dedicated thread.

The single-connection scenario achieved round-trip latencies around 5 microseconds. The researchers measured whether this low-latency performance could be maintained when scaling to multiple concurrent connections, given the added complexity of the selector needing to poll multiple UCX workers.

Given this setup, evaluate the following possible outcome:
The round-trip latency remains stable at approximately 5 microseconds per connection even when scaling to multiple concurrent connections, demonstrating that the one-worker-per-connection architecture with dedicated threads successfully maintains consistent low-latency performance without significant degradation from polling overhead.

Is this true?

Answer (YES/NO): NO